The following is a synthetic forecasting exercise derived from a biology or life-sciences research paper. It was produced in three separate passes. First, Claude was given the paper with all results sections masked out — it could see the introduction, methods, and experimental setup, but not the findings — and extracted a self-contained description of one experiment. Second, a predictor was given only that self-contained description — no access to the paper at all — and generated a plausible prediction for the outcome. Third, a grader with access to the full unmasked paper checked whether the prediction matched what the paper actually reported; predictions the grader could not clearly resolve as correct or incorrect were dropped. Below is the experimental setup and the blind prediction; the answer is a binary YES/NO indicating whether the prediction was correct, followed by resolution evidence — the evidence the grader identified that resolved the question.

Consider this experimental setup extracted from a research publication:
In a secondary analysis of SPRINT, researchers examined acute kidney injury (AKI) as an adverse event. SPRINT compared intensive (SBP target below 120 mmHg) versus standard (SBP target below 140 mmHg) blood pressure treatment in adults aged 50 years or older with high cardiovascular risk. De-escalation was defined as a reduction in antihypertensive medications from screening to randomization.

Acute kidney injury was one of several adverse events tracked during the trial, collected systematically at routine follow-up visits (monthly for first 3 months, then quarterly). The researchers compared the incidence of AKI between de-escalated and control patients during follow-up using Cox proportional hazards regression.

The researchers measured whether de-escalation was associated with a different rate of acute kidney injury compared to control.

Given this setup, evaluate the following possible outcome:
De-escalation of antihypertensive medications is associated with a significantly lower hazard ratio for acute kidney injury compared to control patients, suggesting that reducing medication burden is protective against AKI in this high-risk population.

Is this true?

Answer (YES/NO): NO